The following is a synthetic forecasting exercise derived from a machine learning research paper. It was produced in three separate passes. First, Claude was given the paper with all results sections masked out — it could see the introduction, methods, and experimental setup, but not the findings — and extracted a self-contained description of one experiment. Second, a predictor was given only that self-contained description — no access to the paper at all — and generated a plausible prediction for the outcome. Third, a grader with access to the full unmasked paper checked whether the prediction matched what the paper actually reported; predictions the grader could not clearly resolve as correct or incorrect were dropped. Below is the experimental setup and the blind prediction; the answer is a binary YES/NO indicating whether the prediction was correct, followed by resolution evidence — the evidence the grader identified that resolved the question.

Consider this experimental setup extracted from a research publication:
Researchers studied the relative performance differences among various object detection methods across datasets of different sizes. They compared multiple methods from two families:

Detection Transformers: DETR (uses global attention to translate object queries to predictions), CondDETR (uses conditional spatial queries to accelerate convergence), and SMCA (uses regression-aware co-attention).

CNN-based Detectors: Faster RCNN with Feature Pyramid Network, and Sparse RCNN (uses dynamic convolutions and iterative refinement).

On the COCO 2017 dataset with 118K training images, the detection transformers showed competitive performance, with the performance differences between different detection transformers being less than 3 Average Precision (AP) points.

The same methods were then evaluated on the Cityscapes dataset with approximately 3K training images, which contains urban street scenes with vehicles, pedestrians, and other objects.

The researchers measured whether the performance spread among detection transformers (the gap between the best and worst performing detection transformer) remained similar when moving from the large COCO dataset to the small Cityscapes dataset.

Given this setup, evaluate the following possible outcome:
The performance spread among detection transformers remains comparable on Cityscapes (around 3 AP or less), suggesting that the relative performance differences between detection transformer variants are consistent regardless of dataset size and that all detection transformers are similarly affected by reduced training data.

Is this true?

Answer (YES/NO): NO